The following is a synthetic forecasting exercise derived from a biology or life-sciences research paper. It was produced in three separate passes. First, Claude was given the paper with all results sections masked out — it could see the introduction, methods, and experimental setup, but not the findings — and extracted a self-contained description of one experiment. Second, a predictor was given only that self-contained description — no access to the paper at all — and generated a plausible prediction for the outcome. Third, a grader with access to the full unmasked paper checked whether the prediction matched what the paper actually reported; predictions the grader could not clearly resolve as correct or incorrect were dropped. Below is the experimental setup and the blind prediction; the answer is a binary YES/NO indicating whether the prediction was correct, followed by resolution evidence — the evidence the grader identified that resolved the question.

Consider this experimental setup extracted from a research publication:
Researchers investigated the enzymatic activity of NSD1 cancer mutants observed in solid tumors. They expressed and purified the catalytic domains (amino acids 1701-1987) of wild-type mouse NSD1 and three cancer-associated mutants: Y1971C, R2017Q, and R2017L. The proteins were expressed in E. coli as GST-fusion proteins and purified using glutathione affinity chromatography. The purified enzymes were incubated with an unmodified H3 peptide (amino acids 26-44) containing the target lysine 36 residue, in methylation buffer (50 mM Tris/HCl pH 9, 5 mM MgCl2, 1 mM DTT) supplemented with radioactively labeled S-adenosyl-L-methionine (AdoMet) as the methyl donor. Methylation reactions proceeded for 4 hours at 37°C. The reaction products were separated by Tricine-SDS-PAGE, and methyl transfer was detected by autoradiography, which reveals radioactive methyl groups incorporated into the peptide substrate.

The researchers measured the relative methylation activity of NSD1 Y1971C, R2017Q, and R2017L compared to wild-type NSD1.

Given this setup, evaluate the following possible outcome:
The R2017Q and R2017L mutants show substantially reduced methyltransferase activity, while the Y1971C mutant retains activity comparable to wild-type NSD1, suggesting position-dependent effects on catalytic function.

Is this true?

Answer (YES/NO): NO